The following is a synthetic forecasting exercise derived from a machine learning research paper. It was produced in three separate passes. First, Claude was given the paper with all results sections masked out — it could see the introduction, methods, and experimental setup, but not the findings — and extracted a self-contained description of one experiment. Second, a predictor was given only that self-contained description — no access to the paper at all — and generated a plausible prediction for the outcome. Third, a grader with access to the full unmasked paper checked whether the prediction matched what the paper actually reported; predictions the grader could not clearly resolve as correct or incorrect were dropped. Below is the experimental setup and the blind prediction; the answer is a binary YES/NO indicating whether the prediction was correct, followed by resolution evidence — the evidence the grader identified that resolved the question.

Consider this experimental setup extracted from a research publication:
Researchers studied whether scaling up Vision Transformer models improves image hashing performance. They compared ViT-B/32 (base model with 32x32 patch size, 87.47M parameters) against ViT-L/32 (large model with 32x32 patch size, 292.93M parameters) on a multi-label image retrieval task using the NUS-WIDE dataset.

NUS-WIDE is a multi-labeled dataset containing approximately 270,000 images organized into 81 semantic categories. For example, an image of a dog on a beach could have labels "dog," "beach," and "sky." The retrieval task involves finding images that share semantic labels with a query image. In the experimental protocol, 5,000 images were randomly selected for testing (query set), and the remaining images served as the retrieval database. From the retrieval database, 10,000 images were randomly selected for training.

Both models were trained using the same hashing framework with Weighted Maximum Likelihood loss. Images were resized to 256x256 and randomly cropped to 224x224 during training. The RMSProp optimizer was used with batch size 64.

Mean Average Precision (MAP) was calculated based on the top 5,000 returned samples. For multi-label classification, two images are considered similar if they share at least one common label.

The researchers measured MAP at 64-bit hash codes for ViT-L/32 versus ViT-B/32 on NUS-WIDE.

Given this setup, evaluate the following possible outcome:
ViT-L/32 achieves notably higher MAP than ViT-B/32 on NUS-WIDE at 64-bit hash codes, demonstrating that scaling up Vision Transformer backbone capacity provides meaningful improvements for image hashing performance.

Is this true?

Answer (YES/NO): YES